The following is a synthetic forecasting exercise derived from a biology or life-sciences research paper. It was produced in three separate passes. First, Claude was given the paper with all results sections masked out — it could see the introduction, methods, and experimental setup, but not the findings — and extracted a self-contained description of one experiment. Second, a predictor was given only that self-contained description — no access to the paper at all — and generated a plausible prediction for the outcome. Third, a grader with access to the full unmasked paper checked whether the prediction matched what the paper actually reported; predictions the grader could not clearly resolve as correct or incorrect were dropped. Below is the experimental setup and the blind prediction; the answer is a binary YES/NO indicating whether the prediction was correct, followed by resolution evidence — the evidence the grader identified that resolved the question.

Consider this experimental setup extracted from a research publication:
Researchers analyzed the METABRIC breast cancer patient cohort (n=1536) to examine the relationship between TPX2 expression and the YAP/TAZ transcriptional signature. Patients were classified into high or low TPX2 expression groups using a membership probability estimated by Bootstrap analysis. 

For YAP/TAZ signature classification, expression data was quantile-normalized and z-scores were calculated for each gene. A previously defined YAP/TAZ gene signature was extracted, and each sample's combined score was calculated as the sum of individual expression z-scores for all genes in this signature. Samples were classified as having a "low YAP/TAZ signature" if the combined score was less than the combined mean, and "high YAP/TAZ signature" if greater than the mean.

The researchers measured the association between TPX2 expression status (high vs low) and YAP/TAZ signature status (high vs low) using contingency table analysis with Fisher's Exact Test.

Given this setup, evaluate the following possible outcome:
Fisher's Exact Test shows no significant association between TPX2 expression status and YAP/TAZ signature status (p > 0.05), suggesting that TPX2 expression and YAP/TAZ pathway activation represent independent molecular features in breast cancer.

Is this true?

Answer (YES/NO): NO